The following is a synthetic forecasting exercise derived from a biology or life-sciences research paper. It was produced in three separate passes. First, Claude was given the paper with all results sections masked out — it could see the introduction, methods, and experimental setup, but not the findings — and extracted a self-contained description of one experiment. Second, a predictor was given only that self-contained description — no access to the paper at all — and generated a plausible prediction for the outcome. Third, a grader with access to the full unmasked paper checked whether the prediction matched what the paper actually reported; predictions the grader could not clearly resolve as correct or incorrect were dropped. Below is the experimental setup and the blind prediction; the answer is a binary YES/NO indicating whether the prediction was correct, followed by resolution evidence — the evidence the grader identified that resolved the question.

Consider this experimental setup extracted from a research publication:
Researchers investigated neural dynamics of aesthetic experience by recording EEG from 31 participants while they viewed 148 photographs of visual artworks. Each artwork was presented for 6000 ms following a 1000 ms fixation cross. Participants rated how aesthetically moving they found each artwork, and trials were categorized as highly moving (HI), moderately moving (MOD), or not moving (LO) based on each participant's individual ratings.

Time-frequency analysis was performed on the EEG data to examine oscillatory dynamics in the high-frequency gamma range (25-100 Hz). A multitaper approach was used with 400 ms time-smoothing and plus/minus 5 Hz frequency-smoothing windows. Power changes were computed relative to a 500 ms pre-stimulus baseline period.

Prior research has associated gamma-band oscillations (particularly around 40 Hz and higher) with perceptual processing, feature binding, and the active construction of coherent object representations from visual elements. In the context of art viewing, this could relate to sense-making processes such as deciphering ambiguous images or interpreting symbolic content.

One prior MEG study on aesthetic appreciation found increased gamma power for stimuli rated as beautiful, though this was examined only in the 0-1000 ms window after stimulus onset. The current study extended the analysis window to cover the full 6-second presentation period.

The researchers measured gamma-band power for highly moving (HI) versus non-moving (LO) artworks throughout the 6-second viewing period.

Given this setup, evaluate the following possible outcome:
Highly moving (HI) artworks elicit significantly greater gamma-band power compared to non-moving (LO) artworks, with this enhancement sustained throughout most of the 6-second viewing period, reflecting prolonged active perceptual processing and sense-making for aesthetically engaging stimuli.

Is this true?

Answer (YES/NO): YES